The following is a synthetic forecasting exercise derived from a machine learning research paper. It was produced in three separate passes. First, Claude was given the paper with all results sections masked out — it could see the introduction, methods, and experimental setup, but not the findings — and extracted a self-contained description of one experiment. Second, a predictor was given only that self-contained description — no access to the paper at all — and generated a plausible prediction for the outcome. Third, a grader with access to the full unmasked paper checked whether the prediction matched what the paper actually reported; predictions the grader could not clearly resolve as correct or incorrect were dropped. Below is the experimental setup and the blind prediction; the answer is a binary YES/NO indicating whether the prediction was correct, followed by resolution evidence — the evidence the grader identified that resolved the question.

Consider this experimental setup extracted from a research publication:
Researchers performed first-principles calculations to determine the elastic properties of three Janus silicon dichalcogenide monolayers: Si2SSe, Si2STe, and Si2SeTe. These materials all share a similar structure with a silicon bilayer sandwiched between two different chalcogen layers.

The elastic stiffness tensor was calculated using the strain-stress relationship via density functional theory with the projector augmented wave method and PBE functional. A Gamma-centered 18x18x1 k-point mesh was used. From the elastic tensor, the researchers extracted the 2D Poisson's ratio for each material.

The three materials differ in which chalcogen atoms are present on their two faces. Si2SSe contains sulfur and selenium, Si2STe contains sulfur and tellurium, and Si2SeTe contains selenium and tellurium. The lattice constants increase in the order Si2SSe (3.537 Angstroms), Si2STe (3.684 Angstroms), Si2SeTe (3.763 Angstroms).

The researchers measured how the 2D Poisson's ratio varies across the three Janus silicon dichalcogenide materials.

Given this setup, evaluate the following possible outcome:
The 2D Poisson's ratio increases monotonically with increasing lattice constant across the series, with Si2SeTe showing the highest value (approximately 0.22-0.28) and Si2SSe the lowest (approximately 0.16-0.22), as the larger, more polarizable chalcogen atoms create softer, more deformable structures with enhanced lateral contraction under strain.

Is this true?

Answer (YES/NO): NO